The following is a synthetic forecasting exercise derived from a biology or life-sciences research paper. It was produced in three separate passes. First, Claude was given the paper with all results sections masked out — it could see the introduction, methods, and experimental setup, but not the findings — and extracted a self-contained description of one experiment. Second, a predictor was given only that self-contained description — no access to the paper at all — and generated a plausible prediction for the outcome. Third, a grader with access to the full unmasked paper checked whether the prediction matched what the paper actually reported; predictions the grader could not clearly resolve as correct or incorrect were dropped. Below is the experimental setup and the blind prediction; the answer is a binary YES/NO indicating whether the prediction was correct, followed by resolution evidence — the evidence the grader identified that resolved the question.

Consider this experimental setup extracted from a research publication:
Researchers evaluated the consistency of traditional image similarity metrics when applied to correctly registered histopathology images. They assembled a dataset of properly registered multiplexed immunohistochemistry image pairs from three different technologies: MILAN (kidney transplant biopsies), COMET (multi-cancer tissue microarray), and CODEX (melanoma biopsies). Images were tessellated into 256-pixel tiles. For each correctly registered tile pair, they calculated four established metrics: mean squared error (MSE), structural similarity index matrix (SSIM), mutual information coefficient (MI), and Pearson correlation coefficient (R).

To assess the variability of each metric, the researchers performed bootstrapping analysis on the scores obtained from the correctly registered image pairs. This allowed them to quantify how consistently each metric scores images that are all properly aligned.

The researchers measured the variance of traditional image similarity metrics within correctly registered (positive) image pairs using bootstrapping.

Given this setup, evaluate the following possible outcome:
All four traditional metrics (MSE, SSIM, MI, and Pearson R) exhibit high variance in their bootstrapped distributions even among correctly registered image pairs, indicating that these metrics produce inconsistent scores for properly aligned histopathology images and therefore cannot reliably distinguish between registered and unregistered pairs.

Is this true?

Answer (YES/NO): NO